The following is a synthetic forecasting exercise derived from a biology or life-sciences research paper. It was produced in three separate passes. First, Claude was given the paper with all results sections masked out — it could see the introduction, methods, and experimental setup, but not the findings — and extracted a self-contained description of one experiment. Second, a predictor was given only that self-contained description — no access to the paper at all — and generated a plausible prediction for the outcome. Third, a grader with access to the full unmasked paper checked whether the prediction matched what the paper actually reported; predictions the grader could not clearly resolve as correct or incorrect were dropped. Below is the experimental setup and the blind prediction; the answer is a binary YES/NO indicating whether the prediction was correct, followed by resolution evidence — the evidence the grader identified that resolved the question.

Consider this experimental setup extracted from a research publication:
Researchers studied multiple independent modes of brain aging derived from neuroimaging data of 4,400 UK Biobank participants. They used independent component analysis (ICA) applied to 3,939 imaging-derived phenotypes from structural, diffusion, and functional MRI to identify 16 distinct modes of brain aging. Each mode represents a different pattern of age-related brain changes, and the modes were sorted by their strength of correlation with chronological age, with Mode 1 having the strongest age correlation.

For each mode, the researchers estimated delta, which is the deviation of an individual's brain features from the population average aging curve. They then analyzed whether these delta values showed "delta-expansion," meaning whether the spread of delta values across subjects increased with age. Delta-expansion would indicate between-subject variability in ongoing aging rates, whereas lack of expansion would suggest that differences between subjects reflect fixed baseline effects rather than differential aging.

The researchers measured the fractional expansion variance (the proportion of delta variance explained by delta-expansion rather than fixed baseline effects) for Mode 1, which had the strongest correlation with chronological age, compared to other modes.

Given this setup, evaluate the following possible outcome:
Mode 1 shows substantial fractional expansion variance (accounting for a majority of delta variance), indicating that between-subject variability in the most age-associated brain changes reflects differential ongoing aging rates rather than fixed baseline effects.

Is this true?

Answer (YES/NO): NO